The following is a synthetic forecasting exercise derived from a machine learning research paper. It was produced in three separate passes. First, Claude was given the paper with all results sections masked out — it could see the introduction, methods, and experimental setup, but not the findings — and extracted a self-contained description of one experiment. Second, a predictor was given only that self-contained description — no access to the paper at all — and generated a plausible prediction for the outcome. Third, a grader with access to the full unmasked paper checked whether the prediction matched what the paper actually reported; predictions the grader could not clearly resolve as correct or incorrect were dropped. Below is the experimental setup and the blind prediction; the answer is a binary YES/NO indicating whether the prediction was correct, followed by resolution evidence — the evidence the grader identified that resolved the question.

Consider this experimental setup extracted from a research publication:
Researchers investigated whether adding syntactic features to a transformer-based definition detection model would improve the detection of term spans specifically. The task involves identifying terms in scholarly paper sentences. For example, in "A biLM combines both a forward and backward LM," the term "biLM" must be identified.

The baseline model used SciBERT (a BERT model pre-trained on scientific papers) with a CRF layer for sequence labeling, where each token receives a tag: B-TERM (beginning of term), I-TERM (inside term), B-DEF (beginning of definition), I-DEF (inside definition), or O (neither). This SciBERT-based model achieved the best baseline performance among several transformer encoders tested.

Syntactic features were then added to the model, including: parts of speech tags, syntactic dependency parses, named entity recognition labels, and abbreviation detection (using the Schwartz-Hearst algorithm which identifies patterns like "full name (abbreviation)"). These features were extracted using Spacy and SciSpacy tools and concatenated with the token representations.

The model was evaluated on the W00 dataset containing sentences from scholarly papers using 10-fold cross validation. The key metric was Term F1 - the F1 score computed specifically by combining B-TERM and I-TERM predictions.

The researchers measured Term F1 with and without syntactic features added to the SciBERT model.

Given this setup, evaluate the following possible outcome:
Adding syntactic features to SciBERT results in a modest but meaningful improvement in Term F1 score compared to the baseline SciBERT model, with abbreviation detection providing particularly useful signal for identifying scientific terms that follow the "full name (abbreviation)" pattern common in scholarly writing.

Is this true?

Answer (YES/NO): NO